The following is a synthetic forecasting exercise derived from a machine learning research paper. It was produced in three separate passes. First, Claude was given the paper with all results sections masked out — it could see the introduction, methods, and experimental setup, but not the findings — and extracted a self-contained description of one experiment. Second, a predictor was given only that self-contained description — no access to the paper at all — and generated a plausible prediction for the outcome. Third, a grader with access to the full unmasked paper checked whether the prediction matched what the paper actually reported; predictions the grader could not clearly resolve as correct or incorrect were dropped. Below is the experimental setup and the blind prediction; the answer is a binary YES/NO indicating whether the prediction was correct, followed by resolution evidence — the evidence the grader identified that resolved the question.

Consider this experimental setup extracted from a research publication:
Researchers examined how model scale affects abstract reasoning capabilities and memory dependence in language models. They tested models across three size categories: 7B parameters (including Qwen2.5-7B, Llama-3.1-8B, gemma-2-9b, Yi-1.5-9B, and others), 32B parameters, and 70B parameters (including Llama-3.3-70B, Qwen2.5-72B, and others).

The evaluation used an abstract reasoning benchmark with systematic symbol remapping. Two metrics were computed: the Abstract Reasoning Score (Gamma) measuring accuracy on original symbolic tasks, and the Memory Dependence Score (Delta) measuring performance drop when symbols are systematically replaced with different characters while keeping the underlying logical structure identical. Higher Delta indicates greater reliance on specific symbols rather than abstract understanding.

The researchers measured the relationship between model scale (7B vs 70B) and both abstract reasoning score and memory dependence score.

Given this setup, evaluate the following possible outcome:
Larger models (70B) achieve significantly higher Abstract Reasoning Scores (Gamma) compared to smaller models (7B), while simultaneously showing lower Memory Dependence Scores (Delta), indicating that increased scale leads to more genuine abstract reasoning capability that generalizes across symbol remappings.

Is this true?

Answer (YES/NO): NO